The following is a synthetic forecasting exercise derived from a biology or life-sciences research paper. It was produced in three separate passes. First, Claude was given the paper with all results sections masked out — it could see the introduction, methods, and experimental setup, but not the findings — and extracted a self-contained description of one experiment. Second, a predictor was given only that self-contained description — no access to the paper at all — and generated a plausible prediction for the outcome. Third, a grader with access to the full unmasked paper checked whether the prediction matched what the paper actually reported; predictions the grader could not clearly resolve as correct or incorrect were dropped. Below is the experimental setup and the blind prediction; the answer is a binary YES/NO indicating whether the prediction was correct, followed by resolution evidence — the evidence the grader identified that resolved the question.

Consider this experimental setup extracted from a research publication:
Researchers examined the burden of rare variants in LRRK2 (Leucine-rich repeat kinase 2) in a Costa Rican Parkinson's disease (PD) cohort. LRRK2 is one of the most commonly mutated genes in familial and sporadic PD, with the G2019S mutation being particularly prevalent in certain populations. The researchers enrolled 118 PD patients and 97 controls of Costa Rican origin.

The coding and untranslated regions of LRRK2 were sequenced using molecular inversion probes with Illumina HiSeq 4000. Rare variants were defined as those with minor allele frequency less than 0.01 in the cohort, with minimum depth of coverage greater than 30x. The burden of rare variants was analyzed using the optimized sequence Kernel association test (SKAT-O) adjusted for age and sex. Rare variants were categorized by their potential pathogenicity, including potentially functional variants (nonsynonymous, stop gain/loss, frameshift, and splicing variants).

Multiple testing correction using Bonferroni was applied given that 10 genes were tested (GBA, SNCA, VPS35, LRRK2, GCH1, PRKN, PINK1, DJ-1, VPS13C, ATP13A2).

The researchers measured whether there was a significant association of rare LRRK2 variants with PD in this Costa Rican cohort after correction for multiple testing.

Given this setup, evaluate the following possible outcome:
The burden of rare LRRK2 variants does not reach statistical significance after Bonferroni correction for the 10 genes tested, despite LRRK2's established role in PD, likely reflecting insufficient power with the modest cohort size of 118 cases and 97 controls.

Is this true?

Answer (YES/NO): YES